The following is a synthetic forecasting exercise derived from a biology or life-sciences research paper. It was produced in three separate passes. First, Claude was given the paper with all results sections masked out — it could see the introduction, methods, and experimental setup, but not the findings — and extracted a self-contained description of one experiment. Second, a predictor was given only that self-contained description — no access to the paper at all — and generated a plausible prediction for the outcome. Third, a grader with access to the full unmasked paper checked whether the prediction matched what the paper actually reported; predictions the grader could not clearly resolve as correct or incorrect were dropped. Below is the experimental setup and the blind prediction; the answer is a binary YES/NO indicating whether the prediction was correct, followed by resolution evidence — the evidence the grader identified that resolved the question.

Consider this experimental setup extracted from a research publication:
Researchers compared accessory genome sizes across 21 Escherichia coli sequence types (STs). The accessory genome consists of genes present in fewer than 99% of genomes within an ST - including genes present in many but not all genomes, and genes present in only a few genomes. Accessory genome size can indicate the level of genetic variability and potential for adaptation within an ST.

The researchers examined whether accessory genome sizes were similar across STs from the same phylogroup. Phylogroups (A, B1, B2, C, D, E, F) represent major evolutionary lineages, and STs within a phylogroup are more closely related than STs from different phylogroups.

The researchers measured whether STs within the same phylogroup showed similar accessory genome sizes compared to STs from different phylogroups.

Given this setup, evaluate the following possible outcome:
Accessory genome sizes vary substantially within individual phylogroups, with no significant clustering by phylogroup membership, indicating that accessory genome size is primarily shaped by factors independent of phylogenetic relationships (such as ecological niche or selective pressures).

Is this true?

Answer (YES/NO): YES